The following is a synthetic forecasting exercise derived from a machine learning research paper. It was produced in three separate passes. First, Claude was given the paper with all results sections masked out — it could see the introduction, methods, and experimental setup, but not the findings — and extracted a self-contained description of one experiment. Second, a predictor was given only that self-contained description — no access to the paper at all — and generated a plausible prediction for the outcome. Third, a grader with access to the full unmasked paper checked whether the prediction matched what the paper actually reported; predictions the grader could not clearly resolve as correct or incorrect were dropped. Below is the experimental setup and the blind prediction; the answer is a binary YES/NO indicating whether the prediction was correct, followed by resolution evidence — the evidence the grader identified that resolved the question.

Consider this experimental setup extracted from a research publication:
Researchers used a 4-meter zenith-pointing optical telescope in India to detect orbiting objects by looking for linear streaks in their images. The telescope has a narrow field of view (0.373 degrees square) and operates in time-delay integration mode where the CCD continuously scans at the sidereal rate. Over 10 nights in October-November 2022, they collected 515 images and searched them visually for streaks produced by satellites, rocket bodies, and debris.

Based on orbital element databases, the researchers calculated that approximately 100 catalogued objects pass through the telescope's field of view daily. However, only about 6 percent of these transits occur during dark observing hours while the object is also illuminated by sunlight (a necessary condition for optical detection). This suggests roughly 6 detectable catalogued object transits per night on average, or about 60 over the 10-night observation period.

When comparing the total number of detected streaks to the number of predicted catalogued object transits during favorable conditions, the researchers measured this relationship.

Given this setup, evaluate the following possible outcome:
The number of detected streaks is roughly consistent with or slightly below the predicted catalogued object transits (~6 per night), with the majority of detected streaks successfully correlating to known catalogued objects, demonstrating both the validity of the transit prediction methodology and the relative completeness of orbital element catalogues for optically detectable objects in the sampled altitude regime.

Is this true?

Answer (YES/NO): NO